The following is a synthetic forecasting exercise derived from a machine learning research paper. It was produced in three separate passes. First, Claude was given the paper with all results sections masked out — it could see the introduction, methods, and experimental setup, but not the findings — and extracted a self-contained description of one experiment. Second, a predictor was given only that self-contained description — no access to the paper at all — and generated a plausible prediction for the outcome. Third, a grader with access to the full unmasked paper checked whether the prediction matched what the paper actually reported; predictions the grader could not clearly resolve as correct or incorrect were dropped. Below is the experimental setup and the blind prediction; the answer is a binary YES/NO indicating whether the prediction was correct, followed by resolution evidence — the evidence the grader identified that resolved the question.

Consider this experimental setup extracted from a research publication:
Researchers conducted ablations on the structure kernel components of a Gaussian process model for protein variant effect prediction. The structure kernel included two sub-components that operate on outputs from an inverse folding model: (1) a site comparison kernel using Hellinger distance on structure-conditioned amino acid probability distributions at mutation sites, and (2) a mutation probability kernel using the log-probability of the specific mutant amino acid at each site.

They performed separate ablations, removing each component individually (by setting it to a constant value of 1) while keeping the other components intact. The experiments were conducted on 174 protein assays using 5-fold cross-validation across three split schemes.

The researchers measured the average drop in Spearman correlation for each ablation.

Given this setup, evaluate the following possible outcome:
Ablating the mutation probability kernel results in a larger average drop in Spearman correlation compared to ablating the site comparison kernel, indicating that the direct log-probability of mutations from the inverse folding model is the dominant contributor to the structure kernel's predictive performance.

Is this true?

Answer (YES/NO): YES